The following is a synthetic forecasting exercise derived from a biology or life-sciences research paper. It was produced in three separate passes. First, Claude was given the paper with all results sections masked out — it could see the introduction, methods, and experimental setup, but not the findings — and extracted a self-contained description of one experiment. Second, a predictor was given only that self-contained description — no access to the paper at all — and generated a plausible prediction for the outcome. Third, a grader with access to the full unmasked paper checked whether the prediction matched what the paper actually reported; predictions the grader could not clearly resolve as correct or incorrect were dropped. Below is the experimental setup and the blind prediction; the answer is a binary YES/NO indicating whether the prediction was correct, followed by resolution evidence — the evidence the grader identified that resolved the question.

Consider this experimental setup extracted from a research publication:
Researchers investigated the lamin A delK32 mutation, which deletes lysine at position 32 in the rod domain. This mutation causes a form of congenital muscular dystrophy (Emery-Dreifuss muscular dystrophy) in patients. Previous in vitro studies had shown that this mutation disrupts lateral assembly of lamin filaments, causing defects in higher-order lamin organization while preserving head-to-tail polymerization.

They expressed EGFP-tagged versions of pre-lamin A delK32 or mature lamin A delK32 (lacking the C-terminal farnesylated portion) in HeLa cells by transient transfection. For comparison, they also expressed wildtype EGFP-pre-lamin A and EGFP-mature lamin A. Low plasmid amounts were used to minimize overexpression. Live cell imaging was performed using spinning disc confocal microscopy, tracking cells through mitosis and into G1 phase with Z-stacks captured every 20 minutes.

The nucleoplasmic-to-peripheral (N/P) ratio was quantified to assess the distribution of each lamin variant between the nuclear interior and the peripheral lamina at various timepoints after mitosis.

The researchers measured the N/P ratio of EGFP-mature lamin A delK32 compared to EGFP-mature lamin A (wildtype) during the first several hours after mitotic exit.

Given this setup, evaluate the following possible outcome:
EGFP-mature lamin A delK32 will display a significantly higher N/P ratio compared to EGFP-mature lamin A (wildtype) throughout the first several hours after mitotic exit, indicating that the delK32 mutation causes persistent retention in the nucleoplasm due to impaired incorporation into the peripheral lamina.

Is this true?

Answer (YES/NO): YES